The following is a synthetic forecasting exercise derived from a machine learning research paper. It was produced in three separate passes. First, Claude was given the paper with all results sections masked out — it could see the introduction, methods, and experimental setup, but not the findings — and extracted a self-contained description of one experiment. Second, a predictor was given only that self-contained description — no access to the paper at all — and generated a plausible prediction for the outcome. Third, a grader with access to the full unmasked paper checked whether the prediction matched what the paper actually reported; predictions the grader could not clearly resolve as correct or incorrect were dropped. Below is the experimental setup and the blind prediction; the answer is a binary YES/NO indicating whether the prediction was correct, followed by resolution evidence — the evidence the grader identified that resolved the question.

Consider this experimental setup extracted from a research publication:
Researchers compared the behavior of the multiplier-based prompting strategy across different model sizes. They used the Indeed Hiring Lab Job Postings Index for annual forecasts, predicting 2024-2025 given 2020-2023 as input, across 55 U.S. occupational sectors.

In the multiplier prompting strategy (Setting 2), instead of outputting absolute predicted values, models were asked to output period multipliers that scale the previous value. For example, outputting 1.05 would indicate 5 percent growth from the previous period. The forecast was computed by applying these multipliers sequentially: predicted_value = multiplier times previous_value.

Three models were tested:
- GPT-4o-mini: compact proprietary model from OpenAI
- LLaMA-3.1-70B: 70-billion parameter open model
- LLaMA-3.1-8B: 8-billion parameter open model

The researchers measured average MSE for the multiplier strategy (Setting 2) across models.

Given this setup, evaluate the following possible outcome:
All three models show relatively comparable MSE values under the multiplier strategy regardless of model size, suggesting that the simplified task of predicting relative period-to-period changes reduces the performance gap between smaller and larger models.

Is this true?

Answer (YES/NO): NO